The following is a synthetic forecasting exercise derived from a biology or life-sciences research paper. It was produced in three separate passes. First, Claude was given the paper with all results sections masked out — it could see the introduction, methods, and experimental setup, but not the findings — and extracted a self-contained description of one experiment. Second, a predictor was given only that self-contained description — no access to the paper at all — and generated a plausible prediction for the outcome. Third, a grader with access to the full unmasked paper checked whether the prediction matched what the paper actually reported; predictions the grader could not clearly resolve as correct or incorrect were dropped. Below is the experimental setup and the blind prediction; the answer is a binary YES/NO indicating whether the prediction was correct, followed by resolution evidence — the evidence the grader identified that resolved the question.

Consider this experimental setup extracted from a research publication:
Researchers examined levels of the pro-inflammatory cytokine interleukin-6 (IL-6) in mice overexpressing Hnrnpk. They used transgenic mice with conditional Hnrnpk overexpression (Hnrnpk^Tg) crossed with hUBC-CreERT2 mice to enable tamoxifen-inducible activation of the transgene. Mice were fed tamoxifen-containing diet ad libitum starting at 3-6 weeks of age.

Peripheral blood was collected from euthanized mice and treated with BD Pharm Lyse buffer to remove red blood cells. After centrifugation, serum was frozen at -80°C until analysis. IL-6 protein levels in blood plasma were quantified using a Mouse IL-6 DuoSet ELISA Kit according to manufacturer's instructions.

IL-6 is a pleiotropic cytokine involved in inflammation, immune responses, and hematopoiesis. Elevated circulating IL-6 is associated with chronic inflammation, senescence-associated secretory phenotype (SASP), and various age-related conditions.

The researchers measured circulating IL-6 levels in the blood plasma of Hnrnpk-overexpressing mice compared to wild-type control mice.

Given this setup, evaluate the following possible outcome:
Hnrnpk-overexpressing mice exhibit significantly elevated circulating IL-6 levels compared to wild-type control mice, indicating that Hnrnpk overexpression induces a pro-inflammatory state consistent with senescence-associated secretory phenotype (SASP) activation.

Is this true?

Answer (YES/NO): YES